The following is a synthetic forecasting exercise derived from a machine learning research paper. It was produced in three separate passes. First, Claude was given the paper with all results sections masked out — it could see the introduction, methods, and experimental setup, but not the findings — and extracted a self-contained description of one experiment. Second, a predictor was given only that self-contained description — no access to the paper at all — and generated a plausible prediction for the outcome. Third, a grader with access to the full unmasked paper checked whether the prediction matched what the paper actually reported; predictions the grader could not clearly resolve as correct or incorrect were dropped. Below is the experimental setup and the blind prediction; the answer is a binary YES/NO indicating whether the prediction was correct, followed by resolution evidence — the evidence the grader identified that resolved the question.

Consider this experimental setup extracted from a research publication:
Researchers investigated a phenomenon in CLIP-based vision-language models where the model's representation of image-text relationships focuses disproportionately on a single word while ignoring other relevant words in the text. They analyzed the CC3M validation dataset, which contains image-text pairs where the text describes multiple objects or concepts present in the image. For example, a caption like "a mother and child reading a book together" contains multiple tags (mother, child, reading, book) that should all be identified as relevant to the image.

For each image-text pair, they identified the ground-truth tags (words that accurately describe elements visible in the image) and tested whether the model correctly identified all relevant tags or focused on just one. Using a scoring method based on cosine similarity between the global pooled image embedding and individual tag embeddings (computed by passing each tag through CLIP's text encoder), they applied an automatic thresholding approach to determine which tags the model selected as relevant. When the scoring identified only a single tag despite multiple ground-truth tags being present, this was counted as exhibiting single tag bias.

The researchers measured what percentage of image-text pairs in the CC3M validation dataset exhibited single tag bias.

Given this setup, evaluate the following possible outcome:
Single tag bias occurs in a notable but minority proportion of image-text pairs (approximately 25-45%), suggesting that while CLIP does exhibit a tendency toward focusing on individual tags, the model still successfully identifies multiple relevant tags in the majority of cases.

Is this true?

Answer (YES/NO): NO